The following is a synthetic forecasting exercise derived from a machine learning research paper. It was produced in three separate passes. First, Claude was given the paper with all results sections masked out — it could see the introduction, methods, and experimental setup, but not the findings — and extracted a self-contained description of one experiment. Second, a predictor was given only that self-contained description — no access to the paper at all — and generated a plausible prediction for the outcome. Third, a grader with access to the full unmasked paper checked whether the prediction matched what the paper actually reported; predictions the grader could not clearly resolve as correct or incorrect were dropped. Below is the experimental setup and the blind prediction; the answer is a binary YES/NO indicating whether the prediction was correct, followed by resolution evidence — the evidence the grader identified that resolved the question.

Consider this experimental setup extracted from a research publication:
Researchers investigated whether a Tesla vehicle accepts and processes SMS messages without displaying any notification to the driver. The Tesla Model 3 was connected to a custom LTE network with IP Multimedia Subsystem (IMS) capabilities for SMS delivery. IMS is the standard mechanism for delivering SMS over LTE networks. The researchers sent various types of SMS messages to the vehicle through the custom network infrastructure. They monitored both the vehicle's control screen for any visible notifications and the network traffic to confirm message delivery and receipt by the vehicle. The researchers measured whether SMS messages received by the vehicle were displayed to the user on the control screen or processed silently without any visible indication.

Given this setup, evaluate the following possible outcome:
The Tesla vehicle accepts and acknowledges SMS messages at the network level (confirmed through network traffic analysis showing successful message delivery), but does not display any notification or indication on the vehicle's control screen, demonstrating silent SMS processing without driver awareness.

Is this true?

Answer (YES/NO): YES